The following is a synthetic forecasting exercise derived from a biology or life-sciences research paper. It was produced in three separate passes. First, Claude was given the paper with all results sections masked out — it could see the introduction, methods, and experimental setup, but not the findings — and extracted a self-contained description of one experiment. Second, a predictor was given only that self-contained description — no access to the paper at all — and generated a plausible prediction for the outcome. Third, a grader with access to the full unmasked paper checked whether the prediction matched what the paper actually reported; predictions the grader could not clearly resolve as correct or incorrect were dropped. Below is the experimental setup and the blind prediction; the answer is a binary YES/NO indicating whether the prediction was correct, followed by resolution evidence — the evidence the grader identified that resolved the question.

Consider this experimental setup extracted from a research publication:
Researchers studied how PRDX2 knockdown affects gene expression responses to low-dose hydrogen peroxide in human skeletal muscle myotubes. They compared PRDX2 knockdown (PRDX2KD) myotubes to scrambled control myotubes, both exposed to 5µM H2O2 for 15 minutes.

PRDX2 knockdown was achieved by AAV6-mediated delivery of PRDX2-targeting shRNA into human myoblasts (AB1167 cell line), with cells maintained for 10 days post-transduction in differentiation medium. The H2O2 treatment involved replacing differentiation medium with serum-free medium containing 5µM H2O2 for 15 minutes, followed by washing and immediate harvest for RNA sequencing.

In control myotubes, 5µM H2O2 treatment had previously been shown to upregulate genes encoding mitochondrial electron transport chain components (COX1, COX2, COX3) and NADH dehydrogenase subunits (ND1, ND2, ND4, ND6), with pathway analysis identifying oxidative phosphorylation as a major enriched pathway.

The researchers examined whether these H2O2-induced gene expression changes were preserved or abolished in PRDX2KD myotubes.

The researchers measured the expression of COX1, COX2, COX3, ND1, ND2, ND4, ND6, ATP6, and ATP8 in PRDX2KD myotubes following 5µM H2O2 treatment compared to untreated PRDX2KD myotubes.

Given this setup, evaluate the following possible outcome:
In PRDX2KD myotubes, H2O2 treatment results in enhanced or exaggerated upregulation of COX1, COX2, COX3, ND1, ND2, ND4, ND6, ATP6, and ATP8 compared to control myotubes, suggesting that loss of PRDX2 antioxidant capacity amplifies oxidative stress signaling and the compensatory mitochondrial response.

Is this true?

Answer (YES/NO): NO